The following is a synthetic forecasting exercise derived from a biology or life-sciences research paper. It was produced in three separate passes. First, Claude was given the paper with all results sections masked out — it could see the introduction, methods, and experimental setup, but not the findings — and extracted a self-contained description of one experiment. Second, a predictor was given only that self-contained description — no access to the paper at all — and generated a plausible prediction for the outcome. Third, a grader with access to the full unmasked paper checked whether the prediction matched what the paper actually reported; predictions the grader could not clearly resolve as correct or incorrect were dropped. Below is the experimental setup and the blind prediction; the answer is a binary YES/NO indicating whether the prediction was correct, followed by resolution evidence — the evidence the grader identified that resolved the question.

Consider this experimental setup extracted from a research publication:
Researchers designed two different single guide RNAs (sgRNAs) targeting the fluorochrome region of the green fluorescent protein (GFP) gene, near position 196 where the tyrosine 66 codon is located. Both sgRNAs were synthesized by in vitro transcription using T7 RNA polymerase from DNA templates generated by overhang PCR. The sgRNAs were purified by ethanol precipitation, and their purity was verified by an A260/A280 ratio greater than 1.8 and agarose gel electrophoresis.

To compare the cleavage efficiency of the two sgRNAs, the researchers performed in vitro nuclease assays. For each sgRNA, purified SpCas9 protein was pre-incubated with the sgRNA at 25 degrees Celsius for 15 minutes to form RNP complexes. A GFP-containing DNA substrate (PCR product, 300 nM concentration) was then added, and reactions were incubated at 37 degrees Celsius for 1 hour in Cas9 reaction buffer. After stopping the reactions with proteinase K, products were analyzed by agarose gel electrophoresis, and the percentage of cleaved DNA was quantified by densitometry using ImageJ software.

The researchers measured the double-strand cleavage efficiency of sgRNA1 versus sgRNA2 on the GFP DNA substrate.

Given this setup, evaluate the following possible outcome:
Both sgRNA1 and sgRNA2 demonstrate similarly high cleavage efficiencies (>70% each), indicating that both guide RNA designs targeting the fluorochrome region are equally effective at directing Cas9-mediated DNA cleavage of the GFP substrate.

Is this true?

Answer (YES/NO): YES